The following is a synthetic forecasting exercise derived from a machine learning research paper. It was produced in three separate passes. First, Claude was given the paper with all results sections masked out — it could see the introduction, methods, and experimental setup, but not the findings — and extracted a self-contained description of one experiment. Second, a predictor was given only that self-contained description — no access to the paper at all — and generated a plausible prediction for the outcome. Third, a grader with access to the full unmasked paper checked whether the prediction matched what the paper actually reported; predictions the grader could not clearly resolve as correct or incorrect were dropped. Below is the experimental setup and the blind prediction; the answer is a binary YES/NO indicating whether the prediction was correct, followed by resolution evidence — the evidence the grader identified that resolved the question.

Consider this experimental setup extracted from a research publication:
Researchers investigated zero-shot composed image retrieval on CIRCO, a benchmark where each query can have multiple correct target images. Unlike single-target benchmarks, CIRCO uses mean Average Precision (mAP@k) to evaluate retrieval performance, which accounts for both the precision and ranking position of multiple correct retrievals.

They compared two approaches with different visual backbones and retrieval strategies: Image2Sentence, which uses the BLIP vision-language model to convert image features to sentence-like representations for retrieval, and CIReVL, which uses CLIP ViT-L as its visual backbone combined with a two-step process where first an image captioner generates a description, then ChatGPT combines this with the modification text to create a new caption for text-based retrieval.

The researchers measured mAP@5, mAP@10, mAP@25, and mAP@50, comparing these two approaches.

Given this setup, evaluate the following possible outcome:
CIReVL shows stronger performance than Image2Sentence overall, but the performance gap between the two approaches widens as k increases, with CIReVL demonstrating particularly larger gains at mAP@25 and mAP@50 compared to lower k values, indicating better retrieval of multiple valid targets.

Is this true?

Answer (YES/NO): YES